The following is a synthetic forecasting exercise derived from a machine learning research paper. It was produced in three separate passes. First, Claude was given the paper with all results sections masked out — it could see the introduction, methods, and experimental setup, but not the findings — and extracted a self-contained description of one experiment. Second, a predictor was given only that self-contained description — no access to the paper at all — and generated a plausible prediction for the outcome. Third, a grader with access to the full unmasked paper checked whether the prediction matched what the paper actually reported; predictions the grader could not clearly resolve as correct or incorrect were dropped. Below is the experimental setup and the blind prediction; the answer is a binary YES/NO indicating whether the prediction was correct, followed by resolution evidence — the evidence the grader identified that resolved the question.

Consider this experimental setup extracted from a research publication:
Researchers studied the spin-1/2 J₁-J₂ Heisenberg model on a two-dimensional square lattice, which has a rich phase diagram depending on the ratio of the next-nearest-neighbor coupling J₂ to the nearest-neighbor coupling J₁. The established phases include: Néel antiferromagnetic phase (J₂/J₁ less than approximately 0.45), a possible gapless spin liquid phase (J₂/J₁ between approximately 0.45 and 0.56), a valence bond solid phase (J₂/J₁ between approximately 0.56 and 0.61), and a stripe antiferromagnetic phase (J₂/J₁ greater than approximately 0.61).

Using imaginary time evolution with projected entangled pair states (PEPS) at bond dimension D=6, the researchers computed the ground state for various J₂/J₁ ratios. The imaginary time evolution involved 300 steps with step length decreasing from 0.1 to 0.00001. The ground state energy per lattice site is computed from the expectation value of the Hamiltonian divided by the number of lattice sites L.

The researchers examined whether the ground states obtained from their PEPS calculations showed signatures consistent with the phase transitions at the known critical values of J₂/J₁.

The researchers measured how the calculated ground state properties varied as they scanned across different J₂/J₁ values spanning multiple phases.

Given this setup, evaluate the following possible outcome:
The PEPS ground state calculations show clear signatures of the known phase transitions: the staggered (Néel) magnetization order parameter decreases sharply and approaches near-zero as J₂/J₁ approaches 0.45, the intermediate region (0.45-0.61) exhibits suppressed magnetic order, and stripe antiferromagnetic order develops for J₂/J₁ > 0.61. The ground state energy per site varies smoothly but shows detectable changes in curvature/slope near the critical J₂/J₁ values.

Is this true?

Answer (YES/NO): NO